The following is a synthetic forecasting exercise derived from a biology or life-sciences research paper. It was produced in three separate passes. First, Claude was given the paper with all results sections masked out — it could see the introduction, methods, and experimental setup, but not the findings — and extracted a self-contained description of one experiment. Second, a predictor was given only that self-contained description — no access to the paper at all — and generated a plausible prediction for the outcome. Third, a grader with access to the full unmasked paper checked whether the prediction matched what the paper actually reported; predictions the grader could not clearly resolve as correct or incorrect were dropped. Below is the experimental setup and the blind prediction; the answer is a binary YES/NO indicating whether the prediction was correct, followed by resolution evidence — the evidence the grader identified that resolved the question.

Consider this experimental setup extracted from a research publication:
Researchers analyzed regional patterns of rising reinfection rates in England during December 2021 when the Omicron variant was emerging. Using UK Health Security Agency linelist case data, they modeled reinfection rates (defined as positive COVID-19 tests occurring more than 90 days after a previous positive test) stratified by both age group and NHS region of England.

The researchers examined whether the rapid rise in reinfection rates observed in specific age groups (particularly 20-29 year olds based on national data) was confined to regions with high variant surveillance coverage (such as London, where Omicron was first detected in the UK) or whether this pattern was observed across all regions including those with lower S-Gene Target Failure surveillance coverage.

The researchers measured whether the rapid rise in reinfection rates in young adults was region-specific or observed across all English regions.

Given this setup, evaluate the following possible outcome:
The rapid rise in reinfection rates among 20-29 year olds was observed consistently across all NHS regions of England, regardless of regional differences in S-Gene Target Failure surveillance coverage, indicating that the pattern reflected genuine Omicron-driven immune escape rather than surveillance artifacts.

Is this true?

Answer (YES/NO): YES